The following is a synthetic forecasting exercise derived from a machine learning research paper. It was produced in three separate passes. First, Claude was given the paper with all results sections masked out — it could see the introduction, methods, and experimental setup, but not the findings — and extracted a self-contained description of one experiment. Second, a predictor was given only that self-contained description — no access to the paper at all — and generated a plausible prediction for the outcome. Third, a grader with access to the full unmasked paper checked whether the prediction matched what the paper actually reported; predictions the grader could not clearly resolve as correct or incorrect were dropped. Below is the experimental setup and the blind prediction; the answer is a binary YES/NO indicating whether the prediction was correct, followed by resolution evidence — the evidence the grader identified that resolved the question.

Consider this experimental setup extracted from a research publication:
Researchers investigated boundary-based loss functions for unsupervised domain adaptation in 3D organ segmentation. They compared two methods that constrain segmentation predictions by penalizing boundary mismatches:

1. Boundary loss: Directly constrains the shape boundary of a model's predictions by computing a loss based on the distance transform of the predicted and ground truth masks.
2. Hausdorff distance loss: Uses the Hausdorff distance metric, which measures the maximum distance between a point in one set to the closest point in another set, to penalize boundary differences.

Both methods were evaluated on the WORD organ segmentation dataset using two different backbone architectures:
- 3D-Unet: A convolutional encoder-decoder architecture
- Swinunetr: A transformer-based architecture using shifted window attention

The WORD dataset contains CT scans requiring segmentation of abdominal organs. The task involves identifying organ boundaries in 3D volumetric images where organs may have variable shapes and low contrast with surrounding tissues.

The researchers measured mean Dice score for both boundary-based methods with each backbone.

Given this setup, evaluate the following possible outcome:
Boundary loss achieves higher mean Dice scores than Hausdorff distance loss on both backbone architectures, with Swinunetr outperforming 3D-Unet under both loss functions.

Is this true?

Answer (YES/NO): NO